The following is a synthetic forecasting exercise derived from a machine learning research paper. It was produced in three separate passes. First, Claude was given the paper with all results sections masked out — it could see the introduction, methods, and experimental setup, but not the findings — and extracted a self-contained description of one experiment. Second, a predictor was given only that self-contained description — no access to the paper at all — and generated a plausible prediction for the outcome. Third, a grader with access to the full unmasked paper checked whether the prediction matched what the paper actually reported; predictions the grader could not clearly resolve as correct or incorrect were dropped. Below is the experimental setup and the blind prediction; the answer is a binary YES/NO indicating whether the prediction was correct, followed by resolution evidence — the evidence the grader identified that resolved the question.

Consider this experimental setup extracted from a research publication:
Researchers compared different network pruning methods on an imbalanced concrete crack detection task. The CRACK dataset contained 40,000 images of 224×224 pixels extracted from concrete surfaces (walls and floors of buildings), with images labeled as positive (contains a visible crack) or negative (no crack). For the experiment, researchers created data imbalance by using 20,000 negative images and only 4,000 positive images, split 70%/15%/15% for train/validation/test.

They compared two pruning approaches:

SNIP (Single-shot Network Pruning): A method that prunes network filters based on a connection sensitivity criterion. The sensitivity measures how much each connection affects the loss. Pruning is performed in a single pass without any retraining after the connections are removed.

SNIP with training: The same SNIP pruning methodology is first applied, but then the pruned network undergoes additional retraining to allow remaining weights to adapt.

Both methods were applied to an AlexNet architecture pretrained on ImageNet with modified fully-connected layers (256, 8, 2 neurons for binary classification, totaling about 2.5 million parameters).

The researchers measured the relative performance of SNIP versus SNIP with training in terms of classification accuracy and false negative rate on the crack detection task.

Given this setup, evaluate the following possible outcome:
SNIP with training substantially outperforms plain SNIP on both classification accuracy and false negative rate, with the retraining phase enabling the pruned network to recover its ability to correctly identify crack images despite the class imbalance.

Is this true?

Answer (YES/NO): NO